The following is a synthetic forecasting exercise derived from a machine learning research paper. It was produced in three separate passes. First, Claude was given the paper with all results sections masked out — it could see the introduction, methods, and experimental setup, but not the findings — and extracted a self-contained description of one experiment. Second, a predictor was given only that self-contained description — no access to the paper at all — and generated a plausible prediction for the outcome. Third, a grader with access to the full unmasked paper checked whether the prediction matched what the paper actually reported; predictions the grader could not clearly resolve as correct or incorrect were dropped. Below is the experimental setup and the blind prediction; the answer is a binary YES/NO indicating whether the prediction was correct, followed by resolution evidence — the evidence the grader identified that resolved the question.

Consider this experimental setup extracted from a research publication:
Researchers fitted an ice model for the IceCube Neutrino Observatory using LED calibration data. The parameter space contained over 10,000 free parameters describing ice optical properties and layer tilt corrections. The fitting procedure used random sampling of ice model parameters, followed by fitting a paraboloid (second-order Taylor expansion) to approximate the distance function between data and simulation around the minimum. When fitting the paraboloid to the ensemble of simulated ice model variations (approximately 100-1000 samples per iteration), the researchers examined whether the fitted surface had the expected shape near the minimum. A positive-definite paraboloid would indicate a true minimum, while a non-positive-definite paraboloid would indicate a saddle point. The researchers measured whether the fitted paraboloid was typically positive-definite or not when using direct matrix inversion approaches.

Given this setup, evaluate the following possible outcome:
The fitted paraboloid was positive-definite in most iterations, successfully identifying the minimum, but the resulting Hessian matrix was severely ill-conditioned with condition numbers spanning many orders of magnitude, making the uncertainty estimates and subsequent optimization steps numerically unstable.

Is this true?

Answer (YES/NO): NO